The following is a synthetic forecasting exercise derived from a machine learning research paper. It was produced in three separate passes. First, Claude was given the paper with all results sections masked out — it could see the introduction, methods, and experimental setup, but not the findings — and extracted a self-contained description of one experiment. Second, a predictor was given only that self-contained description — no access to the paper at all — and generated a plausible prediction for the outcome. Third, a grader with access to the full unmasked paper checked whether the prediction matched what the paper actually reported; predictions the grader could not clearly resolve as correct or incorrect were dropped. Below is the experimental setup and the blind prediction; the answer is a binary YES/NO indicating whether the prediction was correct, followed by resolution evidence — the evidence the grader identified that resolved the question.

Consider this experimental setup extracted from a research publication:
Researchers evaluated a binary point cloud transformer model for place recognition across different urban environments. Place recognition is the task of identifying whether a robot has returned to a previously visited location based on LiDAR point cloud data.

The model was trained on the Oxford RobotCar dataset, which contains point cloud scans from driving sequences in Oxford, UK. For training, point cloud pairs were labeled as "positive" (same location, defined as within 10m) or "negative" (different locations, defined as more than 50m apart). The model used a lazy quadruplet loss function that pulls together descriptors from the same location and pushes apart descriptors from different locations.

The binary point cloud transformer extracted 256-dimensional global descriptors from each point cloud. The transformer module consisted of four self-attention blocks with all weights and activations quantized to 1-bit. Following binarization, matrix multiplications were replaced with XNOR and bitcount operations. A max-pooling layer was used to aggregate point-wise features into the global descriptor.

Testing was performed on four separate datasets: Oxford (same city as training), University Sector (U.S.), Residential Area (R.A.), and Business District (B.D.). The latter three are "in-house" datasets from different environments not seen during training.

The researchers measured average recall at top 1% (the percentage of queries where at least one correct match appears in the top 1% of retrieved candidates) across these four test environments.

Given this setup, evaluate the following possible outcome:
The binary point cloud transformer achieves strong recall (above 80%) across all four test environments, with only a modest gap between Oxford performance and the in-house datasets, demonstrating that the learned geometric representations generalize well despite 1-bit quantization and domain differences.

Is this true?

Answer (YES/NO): NO